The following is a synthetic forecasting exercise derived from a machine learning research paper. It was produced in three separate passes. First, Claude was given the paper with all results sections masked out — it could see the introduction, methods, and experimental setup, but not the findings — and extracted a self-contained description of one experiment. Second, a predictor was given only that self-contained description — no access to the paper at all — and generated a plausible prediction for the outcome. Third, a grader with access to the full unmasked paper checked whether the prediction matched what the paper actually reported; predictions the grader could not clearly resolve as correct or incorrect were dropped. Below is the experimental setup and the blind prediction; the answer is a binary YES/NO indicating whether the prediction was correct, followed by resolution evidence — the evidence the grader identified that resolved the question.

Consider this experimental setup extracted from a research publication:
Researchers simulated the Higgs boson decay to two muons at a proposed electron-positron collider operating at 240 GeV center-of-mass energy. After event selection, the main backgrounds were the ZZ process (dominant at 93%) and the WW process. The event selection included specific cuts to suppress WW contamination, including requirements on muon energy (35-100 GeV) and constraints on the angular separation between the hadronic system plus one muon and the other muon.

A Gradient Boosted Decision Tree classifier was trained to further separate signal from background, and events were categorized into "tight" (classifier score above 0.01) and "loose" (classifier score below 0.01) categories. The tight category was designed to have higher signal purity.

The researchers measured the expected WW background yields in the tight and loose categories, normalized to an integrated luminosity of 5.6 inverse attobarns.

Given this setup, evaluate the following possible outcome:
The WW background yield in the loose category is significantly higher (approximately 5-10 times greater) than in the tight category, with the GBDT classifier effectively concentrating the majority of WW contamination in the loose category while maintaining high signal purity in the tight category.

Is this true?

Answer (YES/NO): NO